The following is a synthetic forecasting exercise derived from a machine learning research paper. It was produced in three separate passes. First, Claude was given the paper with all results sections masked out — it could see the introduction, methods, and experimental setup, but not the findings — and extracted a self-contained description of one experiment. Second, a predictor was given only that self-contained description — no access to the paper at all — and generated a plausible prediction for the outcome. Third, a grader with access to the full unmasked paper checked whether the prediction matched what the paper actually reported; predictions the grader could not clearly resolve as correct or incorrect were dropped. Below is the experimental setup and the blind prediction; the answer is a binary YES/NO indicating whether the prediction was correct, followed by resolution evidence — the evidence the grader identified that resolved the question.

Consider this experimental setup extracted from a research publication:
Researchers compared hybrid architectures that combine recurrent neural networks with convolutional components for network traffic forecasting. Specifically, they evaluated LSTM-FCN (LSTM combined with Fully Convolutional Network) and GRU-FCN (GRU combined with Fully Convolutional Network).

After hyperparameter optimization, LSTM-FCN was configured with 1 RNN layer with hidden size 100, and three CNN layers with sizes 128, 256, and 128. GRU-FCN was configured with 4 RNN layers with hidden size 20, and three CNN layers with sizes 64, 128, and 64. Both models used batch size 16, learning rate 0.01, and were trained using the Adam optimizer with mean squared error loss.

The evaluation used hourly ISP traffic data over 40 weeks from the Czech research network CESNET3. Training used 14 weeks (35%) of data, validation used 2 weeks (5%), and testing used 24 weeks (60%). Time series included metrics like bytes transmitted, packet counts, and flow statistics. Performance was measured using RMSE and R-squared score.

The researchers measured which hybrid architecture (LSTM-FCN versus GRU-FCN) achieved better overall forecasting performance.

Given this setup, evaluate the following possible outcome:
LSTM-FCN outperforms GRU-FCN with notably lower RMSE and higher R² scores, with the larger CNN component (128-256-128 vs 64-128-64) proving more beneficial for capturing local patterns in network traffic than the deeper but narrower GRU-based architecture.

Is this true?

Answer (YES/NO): NO